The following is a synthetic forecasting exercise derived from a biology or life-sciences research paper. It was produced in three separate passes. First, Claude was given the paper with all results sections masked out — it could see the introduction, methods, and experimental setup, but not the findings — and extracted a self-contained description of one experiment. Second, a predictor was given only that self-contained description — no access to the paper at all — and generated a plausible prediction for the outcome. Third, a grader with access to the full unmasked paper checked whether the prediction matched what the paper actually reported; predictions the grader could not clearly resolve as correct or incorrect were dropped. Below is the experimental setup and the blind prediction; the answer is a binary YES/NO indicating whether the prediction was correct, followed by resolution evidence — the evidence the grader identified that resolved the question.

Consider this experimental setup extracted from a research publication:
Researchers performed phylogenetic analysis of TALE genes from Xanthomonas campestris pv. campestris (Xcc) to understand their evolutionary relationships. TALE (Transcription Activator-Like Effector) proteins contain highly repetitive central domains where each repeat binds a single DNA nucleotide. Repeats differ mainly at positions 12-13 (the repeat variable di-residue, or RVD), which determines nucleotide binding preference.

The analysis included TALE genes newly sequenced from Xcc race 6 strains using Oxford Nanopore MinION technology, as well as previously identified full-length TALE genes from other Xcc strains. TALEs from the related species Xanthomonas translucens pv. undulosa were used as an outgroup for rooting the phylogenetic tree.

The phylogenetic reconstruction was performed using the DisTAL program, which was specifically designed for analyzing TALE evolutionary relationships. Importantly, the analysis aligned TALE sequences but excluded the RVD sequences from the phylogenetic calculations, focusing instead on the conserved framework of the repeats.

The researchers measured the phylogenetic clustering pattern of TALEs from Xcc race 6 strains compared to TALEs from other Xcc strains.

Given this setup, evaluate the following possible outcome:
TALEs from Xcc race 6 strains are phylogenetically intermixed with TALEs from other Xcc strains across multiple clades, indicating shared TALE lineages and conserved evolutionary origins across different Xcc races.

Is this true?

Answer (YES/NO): NO